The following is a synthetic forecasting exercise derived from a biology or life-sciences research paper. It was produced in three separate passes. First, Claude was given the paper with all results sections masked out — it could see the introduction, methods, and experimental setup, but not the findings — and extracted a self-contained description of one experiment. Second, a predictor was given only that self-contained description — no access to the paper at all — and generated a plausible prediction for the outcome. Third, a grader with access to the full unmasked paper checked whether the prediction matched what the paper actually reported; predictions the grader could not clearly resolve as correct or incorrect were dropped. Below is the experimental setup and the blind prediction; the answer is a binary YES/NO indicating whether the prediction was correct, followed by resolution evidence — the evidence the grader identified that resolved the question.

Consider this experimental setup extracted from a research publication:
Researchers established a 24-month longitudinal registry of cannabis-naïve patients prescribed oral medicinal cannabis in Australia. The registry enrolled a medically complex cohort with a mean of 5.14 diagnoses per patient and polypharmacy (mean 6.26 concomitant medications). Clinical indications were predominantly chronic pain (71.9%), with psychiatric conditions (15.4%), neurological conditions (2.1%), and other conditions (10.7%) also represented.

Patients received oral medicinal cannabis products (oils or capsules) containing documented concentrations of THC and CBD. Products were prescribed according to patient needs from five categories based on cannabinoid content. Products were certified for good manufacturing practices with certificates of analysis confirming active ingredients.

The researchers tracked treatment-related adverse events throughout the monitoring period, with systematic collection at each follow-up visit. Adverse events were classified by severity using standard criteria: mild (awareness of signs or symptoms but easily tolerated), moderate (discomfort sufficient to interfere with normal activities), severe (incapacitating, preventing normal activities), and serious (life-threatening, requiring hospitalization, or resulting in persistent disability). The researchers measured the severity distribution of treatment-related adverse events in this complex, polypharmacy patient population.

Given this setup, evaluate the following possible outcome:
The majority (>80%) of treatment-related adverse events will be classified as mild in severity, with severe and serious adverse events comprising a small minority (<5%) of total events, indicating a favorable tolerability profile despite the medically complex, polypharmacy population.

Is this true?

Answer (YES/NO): NO